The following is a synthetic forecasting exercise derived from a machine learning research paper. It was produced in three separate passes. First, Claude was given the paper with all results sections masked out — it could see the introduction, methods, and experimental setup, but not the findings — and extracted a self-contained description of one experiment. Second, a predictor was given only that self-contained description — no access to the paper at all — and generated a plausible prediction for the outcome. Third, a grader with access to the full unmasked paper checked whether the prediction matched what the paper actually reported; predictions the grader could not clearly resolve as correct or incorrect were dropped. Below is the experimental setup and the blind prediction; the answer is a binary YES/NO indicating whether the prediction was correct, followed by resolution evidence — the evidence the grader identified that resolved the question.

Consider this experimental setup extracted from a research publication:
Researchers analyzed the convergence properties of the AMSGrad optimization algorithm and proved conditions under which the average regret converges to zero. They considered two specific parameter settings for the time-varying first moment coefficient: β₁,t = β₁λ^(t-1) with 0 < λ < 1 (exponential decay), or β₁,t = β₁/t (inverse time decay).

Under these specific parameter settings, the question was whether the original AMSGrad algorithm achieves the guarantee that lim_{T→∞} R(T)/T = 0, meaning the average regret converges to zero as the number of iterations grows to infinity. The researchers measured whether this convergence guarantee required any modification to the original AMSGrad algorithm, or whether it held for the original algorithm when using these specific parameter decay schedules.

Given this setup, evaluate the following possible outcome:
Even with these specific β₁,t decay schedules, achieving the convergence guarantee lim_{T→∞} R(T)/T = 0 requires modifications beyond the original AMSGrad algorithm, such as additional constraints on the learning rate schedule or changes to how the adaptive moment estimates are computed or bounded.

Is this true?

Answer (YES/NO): NO